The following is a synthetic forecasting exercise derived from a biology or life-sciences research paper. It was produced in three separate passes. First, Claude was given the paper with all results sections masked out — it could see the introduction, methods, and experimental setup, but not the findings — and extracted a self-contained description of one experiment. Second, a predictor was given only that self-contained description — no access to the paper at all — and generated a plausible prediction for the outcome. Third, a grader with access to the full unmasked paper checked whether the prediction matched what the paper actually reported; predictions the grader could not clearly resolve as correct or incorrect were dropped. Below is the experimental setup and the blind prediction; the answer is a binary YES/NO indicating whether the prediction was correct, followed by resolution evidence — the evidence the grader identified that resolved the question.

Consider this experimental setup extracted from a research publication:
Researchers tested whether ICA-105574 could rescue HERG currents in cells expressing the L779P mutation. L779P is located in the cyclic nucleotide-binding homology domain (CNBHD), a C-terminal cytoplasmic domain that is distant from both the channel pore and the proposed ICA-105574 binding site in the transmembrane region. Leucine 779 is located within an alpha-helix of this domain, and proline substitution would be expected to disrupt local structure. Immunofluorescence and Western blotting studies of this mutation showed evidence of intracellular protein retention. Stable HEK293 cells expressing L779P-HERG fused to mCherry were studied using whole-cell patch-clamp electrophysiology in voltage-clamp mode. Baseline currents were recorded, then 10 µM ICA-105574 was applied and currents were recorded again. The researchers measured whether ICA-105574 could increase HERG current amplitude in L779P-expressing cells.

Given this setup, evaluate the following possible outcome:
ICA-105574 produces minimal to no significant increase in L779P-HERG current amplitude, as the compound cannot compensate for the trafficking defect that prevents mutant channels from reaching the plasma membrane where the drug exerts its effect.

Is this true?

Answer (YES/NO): YES